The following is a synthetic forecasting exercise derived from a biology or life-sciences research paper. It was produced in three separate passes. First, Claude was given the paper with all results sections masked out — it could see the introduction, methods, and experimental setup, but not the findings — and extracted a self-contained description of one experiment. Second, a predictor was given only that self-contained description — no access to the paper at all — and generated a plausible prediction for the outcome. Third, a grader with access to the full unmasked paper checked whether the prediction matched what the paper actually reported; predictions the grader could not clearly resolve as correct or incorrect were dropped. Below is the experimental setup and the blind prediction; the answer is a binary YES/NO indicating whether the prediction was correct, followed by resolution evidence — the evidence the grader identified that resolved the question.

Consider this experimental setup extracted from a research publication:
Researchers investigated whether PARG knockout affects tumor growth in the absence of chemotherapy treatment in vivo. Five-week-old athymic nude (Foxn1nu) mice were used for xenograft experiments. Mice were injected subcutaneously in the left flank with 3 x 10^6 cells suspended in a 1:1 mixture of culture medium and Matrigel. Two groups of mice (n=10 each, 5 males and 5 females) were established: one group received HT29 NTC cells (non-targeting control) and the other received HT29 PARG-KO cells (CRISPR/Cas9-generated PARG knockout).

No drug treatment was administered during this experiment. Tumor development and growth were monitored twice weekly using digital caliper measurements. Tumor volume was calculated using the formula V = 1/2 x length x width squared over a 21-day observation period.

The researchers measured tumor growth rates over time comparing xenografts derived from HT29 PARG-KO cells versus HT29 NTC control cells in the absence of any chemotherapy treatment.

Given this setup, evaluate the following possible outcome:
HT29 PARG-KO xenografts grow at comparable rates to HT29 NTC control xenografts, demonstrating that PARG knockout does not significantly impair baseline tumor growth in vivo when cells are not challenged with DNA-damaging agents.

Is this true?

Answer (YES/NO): YES